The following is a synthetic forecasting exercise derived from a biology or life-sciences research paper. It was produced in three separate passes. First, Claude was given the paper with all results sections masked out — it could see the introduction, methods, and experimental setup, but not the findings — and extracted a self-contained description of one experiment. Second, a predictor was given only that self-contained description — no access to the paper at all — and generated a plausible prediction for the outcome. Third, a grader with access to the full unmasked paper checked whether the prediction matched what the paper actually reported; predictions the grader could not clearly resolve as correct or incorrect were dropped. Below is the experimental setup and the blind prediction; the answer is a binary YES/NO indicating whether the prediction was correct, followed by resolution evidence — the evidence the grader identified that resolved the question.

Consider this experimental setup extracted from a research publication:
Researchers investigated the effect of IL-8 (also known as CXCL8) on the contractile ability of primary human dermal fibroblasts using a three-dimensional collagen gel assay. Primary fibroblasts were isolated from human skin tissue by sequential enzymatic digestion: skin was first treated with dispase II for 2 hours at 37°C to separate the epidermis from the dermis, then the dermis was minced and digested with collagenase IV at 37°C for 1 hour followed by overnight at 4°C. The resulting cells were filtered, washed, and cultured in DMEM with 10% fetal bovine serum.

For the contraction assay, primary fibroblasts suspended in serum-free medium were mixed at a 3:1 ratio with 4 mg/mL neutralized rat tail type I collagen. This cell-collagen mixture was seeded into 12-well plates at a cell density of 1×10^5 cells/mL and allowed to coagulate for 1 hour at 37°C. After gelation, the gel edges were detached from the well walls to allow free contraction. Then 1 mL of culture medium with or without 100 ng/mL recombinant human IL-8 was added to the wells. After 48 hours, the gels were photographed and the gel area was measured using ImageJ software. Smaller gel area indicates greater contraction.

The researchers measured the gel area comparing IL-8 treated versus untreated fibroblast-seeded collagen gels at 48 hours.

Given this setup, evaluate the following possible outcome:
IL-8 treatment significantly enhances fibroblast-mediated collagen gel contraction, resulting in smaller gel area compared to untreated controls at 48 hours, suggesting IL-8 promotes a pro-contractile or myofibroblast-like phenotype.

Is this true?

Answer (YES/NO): YES